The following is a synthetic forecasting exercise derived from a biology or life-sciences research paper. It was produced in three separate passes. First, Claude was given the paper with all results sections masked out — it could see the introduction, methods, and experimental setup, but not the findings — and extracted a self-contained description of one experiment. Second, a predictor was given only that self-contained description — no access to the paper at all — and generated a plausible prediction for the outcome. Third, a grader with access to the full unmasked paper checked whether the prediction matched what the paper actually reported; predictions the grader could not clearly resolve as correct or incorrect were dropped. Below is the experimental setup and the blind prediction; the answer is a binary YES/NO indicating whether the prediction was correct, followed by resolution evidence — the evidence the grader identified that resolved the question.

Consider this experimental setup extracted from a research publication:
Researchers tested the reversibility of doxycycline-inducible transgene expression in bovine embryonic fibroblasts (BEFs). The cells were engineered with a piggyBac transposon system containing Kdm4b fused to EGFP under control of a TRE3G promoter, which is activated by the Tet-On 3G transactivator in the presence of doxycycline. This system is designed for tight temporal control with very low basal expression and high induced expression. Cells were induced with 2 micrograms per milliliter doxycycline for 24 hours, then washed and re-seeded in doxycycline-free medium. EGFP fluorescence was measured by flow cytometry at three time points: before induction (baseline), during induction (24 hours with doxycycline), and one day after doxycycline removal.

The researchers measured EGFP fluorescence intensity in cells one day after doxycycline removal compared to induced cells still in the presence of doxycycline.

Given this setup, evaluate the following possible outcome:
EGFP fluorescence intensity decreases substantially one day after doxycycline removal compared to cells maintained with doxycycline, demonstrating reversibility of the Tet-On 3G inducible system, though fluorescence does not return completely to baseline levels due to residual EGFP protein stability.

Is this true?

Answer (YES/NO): NO